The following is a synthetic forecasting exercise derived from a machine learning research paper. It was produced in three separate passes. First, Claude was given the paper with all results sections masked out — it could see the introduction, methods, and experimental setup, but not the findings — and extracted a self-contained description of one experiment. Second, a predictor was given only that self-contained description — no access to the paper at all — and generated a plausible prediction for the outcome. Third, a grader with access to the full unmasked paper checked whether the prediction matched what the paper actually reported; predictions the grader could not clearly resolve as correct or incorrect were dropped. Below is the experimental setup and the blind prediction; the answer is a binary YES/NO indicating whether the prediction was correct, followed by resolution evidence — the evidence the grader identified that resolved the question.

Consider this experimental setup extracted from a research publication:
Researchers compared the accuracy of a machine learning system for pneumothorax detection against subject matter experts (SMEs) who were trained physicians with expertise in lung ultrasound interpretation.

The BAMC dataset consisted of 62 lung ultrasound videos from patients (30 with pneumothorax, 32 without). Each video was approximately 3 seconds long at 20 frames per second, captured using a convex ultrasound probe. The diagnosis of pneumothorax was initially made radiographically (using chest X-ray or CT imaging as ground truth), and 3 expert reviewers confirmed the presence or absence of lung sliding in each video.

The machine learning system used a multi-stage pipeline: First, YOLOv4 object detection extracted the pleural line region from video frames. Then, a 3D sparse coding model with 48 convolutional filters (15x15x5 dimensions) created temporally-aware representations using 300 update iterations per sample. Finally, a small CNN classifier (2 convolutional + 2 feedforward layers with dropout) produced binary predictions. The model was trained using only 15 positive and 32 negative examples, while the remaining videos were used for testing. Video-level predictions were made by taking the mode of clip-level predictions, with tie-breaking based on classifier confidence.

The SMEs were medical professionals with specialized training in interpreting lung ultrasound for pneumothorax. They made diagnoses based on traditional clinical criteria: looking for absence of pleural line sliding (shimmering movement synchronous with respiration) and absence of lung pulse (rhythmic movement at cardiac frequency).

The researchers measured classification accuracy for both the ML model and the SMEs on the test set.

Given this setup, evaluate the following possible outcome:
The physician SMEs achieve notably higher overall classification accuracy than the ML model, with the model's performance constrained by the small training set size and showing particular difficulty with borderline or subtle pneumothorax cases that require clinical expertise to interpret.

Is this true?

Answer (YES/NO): NO